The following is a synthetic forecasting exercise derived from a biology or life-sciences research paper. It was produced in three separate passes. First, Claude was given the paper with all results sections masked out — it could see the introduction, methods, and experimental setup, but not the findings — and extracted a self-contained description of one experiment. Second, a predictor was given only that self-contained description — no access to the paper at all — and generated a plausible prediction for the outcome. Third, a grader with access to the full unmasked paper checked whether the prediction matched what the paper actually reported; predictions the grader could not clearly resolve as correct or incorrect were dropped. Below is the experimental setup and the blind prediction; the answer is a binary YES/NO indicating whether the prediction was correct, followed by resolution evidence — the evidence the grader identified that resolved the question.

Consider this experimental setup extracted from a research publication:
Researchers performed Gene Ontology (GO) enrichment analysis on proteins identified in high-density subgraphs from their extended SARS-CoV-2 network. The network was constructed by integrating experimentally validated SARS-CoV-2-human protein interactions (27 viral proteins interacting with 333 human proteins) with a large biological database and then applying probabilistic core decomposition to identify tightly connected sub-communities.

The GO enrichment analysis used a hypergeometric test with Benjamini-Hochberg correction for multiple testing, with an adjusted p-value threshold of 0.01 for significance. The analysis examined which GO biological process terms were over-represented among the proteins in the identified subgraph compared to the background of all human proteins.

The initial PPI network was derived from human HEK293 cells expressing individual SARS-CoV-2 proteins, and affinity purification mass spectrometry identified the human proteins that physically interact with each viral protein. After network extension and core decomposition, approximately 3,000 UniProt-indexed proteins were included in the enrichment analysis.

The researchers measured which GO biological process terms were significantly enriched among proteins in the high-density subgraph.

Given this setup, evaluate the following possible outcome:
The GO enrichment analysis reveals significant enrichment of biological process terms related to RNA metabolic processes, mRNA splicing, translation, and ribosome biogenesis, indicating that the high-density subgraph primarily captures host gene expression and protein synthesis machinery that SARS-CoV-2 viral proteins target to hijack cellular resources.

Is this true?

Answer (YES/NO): NO